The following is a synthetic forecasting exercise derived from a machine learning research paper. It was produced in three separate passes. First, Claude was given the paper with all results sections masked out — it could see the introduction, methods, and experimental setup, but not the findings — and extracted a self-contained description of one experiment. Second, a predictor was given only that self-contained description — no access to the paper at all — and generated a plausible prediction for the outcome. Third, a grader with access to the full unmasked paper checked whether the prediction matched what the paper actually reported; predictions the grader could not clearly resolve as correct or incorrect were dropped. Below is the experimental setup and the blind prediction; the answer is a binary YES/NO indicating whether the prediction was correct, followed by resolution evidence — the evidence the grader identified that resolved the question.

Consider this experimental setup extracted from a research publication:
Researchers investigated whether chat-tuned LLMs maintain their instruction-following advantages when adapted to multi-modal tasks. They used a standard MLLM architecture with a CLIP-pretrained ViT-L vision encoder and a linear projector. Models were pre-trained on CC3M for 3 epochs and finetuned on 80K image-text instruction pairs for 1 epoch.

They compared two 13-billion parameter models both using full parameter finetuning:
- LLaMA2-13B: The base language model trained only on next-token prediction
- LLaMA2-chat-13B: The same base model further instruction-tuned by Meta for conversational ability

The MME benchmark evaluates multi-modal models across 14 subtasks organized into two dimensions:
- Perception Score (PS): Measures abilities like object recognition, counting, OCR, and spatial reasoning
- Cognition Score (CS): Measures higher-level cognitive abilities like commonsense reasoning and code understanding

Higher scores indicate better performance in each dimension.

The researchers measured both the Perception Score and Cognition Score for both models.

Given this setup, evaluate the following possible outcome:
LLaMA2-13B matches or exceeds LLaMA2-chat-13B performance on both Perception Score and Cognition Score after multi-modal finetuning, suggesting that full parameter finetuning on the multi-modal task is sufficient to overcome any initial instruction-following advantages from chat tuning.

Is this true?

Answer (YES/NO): NO